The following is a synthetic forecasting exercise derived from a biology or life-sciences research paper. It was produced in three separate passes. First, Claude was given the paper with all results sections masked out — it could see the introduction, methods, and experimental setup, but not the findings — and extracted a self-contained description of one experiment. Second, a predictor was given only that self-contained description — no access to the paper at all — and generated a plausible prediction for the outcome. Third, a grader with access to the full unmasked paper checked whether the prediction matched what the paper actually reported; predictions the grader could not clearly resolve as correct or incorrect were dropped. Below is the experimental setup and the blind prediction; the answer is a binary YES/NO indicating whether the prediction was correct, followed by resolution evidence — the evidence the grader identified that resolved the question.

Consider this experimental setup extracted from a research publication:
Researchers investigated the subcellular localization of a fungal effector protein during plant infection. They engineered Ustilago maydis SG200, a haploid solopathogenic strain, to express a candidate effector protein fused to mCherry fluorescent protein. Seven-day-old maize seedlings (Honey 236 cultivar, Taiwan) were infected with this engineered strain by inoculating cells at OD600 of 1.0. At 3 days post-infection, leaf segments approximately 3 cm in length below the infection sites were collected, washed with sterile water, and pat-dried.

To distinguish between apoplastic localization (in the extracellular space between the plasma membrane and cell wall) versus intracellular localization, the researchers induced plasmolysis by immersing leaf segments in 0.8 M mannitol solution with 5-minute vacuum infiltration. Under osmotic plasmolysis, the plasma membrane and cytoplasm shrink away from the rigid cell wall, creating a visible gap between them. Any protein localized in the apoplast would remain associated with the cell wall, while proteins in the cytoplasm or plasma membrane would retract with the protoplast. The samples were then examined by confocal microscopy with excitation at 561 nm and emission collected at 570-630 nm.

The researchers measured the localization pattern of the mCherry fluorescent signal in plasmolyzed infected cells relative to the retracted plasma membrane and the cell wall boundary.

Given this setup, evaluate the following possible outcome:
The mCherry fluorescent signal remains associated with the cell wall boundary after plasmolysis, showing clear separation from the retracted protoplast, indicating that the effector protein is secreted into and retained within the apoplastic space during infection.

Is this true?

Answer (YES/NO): YES